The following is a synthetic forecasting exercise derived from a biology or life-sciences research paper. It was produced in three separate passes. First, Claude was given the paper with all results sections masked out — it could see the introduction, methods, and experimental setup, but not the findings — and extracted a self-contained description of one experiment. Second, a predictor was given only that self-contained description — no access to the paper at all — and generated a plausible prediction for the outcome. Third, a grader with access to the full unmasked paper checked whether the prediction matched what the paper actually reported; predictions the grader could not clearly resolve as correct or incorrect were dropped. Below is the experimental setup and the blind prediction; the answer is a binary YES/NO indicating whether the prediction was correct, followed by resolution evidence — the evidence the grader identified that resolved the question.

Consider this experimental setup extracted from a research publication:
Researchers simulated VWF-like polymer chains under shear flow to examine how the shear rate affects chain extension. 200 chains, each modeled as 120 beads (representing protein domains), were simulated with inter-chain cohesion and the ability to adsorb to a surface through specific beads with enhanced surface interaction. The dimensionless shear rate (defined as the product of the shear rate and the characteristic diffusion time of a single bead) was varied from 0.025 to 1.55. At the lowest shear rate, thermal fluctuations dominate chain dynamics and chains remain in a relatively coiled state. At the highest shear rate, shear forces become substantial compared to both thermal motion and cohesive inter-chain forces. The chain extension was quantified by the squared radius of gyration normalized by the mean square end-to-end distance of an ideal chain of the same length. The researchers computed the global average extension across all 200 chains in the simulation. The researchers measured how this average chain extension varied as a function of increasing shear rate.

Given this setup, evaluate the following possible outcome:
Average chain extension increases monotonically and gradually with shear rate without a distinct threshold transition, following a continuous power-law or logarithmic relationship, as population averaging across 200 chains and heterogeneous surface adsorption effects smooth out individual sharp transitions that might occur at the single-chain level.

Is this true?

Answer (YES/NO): YES